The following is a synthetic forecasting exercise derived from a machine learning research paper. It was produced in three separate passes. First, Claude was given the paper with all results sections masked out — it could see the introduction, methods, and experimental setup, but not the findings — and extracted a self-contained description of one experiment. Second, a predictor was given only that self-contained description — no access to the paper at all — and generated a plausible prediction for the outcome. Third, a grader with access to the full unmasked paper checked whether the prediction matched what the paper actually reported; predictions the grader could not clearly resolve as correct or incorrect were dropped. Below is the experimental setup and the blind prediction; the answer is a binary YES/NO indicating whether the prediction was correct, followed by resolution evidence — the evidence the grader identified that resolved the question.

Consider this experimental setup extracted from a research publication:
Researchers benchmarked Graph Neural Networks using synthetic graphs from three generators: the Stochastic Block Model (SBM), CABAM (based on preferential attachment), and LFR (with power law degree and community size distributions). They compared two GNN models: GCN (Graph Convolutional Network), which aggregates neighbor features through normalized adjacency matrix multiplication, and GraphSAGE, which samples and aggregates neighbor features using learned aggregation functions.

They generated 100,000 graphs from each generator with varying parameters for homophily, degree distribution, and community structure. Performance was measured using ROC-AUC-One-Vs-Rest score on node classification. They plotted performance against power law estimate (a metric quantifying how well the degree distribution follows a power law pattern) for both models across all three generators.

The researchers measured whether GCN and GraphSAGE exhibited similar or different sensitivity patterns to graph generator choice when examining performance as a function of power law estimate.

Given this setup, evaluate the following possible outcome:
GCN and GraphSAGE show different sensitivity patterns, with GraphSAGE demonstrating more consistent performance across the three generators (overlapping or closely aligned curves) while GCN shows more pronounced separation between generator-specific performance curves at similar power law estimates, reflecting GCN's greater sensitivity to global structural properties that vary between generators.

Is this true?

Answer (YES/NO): YES